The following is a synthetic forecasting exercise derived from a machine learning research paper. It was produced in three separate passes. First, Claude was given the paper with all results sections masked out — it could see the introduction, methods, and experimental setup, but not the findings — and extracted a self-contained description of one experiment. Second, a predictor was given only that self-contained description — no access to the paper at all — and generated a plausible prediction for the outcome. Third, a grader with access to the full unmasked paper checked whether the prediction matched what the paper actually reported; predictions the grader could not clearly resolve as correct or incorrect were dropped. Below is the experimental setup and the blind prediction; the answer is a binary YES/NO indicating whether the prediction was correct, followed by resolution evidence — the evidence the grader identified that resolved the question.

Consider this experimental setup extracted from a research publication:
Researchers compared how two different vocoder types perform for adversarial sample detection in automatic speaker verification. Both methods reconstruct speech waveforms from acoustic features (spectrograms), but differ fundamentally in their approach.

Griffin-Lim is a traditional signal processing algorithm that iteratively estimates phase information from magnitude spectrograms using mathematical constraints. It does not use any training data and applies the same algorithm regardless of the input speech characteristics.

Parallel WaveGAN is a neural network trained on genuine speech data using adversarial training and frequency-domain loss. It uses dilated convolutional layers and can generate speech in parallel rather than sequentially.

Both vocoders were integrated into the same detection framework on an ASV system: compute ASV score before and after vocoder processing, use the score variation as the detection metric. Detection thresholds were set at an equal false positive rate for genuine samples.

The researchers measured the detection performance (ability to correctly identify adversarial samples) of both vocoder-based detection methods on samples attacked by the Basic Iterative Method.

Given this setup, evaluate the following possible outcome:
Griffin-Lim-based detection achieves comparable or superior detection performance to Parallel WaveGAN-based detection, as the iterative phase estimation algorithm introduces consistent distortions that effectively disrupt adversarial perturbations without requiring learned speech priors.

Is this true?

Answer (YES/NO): NO